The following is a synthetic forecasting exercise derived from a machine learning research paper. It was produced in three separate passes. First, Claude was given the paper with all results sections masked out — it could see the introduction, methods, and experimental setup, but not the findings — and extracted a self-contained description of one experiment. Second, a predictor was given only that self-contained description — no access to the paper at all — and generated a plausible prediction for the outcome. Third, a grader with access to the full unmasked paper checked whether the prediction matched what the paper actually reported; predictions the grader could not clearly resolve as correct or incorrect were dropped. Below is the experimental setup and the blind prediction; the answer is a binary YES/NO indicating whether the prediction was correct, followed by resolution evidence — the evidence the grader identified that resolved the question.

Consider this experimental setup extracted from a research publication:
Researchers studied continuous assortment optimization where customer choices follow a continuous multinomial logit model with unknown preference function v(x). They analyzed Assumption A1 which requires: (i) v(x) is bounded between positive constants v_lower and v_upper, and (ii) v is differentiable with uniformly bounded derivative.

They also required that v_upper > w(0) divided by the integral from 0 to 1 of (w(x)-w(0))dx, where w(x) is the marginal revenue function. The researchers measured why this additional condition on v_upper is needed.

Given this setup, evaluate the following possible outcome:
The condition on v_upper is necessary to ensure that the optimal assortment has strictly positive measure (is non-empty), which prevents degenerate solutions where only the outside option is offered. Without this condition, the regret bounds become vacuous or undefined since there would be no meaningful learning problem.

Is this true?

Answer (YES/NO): NO